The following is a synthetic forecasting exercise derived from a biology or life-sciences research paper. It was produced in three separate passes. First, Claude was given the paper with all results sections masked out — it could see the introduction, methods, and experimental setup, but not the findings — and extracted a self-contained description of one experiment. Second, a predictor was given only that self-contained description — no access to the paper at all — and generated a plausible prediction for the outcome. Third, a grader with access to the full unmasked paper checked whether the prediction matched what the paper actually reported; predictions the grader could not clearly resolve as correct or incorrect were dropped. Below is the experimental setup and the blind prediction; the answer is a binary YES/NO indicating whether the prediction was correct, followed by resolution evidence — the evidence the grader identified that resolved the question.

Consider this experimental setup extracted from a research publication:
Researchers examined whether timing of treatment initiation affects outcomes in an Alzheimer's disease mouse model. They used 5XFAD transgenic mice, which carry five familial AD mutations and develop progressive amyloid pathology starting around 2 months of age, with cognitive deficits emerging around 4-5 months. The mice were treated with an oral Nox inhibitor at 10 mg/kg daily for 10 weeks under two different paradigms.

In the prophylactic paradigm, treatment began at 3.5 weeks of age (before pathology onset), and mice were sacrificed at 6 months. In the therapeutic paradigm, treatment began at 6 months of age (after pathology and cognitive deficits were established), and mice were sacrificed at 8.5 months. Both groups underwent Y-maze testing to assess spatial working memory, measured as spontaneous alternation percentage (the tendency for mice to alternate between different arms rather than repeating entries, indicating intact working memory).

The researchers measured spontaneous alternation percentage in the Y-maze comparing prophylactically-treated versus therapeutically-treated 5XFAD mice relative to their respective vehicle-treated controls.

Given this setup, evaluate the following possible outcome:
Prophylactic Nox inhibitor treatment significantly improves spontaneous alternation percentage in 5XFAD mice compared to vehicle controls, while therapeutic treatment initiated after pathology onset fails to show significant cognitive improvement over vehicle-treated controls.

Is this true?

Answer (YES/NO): NO